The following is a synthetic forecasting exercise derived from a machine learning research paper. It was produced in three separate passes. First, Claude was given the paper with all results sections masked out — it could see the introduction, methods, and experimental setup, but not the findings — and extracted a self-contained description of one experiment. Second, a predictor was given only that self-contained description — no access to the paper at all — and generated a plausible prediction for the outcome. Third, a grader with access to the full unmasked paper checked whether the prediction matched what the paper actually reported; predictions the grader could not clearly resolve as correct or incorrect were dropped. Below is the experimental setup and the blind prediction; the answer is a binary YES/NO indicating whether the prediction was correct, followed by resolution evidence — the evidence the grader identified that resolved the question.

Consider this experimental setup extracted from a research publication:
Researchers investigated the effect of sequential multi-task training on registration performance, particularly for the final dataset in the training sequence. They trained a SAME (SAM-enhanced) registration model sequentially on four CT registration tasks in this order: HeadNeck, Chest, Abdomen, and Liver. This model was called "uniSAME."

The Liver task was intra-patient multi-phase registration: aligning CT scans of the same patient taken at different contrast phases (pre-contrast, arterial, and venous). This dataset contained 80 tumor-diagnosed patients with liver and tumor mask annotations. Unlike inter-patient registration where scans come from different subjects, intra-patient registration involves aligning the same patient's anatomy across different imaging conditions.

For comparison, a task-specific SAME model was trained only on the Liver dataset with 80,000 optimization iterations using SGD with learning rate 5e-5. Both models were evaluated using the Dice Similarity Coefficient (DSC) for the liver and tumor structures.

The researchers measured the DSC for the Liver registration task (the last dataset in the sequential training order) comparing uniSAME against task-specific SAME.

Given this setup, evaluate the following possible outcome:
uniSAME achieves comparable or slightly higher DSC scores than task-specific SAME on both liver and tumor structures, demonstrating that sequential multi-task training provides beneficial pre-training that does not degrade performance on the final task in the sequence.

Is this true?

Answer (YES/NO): NO